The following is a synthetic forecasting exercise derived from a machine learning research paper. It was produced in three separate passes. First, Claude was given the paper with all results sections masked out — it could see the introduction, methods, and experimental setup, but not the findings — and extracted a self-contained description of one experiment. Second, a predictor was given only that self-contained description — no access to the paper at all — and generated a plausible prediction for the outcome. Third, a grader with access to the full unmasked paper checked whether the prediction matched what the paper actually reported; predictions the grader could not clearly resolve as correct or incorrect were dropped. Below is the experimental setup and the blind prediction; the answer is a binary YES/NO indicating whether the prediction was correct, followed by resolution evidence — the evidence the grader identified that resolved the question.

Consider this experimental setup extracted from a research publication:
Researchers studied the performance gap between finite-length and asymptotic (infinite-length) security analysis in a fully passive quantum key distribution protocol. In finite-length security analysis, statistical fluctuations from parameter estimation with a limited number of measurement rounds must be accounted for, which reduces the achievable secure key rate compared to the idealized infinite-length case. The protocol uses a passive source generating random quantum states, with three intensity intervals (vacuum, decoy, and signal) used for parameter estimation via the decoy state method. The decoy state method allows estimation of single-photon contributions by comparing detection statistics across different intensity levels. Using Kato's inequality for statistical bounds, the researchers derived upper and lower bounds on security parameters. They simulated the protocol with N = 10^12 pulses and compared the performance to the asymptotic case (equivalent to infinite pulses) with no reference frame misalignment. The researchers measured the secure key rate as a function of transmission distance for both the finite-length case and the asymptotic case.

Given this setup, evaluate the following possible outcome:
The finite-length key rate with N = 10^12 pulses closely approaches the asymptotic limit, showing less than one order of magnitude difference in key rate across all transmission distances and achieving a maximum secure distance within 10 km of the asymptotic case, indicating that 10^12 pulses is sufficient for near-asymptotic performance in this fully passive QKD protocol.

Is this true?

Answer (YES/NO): NO